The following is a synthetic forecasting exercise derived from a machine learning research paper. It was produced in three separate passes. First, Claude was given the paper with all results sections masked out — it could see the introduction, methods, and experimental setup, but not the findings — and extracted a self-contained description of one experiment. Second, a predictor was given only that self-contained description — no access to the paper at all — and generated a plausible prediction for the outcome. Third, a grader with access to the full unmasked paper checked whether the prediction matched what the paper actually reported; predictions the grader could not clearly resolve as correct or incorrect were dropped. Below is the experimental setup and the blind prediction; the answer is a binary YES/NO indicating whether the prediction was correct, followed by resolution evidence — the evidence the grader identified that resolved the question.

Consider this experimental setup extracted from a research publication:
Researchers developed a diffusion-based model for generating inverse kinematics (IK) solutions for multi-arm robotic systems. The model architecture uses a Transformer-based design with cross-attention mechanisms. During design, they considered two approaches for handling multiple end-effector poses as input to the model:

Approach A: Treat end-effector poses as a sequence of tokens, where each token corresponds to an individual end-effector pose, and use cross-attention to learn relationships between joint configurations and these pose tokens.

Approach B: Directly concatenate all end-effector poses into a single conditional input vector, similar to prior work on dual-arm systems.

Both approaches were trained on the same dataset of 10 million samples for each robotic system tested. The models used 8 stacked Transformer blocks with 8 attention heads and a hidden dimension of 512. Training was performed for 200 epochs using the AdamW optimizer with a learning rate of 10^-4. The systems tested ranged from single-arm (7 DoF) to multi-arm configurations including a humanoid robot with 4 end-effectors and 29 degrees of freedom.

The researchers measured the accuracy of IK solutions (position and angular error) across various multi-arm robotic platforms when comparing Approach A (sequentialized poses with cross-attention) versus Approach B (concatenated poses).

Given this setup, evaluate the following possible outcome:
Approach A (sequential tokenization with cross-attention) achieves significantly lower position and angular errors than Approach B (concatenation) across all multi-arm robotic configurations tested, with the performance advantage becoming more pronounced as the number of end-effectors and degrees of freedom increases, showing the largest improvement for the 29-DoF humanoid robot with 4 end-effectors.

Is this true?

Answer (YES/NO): YES